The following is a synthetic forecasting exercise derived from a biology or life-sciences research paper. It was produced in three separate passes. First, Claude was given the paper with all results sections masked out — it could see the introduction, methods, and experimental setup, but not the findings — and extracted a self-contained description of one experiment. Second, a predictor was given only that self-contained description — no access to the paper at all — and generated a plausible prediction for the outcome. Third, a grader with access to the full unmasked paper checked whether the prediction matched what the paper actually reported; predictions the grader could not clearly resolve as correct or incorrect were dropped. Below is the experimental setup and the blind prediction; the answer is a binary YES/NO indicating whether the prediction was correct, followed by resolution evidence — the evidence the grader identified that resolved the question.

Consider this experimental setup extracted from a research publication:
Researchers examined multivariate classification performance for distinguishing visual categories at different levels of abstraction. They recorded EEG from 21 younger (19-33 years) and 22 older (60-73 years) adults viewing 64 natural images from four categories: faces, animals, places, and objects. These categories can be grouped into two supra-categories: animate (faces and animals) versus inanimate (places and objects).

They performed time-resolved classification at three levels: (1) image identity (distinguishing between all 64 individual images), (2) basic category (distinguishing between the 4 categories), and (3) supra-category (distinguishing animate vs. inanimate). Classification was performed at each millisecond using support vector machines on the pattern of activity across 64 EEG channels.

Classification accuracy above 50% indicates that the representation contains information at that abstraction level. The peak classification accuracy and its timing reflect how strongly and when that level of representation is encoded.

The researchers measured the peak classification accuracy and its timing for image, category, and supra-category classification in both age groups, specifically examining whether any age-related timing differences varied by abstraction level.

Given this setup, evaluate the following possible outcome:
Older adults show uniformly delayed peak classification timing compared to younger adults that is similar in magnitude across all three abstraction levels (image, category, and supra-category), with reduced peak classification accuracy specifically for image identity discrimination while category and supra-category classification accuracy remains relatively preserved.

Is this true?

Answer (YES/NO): NO